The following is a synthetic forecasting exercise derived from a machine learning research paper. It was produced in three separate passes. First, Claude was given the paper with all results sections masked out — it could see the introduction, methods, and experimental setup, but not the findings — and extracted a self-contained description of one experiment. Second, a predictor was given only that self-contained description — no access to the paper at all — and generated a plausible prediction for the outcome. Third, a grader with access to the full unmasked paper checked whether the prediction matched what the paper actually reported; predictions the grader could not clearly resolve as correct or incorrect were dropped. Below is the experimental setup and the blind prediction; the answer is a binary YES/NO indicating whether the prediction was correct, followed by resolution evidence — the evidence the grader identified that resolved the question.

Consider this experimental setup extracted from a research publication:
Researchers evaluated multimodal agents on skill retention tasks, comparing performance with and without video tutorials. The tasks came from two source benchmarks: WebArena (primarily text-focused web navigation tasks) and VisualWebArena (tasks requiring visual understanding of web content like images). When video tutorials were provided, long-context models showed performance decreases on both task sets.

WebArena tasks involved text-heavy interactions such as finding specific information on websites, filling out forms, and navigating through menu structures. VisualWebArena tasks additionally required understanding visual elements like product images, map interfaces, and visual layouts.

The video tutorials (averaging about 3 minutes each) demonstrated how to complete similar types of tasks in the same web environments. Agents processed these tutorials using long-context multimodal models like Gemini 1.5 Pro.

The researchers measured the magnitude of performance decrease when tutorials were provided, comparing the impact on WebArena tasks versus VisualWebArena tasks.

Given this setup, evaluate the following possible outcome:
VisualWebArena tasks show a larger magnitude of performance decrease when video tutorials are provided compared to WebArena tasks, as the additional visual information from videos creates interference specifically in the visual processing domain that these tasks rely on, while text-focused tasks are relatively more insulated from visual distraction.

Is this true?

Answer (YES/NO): YES